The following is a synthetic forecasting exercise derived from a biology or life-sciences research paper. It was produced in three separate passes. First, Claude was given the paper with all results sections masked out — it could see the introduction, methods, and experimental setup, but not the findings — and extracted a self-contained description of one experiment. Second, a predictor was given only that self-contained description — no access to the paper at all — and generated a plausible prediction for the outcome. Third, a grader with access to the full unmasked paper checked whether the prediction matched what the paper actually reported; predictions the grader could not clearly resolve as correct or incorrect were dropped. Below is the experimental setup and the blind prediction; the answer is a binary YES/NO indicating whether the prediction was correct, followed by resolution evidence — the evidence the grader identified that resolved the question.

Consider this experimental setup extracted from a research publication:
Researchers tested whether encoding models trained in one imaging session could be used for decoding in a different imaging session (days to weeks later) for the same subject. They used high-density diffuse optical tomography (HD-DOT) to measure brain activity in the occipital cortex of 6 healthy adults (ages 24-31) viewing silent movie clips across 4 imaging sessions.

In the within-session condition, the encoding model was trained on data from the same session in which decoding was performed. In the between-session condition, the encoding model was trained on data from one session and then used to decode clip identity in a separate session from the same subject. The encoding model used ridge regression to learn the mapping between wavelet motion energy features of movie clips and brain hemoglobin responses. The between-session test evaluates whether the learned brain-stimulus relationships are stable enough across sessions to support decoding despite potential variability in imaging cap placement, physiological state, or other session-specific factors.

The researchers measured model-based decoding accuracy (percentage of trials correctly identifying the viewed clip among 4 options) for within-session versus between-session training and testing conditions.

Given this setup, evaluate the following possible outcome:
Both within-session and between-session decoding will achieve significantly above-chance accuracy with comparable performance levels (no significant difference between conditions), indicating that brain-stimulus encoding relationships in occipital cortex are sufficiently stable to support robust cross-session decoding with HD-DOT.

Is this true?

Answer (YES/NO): YES